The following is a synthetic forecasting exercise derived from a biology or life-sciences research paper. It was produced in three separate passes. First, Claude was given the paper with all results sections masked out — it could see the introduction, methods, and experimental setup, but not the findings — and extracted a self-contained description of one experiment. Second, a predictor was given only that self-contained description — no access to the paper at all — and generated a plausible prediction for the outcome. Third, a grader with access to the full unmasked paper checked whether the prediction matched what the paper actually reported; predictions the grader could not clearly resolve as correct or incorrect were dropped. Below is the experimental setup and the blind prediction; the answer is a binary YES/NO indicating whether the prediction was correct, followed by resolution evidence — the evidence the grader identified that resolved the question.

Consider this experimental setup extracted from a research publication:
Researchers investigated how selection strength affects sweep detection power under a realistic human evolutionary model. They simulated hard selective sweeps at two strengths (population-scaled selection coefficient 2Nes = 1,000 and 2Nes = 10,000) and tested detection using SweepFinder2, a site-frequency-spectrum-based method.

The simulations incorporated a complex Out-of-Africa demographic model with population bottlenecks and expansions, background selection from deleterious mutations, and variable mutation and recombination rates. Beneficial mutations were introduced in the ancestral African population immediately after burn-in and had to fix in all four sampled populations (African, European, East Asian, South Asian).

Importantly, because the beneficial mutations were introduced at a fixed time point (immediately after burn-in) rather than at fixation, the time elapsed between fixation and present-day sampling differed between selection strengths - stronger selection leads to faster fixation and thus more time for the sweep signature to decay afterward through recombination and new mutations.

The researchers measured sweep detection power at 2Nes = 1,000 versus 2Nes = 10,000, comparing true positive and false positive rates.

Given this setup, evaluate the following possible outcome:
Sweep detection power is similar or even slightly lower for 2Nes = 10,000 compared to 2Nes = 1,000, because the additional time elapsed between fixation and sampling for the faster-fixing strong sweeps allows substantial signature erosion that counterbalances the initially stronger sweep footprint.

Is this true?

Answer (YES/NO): YES